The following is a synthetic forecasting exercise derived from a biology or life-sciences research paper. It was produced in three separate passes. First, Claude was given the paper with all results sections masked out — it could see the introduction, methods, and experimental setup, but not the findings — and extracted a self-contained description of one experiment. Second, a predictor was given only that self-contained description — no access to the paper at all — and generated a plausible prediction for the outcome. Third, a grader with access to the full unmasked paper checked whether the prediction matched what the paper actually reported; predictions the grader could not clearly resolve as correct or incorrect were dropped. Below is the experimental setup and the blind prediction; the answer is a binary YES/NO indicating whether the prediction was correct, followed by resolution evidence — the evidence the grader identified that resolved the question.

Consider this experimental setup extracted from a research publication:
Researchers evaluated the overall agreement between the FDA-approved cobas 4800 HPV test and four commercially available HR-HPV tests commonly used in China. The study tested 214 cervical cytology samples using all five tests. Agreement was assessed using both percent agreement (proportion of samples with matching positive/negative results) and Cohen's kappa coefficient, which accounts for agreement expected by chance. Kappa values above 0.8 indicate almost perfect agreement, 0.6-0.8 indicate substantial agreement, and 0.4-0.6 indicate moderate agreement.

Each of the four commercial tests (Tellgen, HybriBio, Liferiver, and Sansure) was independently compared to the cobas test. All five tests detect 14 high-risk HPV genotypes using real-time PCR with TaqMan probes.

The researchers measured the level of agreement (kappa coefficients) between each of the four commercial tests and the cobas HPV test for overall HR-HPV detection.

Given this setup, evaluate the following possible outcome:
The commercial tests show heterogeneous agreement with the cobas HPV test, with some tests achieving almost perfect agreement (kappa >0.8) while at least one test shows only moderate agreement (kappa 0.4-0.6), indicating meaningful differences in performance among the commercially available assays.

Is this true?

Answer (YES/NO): NO